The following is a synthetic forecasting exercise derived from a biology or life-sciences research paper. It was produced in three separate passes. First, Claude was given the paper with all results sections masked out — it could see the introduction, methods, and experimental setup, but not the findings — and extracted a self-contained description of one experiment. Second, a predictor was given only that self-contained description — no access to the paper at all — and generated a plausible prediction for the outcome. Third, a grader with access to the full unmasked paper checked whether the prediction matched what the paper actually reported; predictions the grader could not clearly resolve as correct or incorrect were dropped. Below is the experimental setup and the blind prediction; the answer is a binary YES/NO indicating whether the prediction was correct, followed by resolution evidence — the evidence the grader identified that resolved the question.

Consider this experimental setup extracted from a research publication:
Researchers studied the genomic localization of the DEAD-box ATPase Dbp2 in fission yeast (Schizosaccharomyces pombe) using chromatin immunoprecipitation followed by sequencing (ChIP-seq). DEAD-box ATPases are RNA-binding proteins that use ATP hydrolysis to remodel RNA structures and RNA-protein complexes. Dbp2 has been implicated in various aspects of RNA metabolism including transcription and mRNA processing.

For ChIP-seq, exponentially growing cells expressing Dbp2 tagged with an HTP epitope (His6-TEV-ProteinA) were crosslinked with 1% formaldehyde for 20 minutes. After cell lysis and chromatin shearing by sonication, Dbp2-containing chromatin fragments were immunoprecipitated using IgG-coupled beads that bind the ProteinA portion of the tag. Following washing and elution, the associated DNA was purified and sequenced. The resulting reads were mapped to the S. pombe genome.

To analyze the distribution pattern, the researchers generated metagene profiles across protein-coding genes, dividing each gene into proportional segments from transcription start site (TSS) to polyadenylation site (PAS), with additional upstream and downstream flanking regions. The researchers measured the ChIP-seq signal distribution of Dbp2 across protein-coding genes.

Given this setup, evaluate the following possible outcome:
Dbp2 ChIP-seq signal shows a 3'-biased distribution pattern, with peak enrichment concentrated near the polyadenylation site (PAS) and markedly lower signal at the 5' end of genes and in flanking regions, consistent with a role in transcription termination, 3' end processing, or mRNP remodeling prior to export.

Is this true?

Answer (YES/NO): YES